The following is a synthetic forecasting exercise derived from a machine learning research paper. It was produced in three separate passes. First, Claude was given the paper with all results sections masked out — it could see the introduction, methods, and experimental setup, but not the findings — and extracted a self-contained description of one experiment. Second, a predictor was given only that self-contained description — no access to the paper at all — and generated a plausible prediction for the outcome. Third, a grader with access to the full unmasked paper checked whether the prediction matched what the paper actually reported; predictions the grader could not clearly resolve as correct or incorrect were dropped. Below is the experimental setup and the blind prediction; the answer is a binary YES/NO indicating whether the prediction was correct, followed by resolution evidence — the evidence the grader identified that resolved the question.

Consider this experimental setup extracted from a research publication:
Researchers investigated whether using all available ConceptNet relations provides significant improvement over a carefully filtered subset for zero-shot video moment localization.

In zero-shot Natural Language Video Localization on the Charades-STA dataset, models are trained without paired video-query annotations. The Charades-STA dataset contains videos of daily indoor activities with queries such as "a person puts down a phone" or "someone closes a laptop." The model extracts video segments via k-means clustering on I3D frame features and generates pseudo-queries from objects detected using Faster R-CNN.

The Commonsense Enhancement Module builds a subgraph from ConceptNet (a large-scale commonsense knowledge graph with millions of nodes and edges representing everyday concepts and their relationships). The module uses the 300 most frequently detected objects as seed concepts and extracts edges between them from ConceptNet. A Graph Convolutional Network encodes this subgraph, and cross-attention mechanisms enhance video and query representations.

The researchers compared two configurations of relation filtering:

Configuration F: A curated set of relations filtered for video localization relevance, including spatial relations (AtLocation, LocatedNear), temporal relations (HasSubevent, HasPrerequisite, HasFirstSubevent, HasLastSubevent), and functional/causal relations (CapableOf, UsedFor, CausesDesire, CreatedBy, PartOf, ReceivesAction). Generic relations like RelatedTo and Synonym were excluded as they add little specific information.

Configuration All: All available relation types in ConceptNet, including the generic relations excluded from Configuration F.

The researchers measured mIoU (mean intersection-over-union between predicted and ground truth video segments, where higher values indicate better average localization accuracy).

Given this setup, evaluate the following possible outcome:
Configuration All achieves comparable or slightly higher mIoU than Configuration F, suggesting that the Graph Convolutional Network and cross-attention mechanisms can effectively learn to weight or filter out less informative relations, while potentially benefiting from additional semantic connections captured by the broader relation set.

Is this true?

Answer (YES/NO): YES